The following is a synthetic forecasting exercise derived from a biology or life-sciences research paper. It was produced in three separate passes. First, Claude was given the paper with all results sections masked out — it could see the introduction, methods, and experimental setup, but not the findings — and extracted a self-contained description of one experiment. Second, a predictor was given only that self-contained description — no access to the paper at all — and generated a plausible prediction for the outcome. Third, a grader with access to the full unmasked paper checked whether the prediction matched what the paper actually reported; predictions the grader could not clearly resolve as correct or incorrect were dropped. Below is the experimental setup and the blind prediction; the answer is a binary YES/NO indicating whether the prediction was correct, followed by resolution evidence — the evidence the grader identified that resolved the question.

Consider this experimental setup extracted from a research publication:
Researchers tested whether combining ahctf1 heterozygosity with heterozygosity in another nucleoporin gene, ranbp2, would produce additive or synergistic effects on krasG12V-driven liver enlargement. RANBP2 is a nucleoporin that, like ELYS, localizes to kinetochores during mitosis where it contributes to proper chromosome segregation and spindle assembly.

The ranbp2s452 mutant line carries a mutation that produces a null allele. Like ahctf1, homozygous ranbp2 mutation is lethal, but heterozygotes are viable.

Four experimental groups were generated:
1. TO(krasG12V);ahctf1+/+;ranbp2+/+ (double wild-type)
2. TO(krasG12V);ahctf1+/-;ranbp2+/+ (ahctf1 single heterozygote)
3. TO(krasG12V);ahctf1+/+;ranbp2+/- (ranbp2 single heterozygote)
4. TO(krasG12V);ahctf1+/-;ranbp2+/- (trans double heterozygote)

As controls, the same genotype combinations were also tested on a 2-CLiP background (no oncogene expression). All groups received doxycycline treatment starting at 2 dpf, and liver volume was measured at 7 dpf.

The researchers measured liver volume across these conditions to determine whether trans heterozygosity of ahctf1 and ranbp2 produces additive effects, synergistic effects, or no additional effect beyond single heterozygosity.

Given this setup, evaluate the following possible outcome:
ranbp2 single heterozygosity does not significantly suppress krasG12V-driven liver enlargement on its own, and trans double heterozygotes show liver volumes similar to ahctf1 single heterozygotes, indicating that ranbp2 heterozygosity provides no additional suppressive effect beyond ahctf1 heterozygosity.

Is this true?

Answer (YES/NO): NO